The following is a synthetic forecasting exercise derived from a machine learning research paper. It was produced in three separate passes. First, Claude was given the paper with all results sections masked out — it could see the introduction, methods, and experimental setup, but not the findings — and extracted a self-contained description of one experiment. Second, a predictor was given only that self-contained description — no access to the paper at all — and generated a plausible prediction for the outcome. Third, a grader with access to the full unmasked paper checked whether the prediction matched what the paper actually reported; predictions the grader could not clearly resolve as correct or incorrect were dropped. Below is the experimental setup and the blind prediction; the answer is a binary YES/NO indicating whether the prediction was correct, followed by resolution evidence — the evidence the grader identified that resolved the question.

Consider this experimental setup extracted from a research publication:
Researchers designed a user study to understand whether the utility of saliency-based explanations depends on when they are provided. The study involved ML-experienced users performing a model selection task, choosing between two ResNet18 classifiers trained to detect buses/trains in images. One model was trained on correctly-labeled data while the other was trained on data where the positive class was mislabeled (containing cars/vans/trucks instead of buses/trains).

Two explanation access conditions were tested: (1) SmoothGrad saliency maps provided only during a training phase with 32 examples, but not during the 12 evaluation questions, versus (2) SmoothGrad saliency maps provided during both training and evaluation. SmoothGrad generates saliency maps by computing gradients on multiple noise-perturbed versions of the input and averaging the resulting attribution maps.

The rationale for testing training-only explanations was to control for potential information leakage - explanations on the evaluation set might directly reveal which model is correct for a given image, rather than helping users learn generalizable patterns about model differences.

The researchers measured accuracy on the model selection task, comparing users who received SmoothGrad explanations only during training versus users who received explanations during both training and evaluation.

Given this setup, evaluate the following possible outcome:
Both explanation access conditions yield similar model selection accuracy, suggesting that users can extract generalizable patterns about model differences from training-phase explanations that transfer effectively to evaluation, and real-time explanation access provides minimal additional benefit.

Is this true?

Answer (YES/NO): NO